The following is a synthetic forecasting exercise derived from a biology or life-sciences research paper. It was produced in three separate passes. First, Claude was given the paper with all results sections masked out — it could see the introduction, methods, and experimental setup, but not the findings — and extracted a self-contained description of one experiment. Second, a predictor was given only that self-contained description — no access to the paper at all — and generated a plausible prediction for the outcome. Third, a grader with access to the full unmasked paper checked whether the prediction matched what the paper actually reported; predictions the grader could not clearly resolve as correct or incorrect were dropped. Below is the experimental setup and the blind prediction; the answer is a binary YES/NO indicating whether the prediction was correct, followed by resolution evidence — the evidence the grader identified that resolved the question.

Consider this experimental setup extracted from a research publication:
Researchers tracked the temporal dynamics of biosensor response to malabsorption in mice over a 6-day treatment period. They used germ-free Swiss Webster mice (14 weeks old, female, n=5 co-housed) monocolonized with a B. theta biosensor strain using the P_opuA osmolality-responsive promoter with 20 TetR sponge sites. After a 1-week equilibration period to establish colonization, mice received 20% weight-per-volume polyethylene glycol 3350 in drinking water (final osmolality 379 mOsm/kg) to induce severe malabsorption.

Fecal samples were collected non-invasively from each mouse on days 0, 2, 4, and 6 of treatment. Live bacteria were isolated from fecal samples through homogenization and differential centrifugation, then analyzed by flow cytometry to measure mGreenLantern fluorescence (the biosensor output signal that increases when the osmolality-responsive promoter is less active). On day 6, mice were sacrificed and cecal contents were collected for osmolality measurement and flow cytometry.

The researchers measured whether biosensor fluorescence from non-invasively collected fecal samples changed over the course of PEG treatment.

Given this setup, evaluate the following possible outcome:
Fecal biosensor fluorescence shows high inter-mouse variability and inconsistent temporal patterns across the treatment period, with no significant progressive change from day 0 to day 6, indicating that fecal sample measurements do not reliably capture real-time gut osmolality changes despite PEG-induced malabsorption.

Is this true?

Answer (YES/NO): NO